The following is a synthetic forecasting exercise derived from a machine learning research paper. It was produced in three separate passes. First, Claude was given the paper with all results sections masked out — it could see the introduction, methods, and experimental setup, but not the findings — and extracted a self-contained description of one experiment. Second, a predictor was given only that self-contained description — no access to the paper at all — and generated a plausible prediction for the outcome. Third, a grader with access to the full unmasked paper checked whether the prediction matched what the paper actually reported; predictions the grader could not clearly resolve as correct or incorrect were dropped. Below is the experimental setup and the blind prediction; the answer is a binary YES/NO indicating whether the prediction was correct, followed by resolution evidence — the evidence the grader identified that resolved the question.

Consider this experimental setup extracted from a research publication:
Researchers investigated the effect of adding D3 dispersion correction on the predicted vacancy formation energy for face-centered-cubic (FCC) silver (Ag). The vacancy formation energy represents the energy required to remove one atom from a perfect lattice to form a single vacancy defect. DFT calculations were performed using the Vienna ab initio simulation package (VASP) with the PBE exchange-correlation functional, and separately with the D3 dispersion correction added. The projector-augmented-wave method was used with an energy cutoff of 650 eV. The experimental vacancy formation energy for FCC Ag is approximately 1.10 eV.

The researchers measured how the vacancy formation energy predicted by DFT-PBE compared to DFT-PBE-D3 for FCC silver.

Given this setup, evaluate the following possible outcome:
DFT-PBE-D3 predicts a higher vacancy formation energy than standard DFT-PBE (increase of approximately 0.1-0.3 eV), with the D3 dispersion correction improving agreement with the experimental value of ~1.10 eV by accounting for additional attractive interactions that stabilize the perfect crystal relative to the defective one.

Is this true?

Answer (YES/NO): NO